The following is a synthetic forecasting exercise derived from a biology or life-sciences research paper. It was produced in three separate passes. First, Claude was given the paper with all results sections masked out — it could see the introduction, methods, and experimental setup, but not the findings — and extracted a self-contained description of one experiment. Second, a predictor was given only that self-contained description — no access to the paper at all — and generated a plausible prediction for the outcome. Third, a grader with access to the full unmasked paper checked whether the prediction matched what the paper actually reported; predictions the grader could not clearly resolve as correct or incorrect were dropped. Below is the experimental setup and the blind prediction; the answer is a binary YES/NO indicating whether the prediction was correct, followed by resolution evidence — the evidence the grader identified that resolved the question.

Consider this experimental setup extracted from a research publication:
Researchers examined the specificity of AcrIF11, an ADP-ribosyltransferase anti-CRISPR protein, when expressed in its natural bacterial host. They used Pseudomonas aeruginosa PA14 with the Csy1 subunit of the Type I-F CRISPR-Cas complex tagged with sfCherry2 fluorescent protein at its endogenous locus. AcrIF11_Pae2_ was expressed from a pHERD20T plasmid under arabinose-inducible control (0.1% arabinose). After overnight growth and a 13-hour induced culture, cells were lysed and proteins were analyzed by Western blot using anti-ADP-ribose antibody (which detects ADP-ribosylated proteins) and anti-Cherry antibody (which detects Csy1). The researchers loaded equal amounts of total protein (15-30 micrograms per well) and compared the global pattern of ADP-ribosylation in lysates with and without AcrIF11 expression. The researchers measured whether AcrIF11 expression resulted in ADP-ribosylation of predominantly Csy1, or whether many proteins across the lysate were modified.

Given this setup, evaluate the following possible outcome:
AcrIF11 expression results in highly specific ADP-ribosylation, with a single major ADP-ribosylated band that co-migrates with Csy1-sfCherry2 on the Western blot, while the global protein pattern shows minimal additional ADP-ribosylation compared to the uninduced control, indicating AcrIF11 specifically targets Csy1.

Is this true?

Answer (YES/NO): YES